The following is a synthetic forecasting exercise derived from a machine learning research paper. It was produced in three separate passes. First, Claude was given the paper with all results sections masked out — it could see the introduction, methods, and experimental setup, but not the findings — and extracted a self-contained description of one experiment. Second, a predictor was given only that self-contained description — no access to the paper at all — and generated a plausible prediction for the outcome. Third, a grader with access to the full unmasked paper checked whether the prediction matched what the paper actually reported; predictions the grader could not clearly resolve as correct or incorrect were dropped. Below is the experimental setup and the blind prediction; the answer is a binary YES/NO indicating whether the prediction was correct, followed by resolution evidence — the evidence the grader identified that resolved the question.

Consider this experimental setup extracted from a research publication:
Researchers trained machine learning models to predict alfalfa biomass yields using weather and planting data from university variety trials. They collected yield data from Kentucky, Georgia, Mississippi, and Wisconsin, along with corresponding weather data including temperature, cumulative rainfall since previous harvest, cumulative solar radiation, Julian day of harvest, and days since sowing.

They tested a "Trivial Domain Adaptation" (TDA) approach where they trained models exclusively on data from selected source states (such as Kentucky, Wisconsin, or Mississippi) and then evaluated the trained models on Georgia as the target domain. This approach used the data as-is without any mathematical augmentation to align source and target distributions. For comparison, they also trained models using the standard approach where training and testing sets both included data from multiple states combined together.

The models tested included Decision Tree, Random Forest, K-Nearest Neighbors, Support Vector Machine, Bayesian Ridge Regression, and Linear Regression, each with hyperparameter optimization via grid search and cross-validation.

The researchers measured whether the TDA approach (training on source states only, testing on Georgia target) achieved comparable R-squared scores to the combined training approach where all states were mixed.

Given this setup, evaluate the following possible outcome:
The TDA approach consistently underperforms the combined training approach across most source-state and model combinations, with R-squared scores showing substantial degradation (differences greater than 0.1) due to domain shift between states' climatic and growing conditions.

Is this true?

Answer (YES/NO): YES